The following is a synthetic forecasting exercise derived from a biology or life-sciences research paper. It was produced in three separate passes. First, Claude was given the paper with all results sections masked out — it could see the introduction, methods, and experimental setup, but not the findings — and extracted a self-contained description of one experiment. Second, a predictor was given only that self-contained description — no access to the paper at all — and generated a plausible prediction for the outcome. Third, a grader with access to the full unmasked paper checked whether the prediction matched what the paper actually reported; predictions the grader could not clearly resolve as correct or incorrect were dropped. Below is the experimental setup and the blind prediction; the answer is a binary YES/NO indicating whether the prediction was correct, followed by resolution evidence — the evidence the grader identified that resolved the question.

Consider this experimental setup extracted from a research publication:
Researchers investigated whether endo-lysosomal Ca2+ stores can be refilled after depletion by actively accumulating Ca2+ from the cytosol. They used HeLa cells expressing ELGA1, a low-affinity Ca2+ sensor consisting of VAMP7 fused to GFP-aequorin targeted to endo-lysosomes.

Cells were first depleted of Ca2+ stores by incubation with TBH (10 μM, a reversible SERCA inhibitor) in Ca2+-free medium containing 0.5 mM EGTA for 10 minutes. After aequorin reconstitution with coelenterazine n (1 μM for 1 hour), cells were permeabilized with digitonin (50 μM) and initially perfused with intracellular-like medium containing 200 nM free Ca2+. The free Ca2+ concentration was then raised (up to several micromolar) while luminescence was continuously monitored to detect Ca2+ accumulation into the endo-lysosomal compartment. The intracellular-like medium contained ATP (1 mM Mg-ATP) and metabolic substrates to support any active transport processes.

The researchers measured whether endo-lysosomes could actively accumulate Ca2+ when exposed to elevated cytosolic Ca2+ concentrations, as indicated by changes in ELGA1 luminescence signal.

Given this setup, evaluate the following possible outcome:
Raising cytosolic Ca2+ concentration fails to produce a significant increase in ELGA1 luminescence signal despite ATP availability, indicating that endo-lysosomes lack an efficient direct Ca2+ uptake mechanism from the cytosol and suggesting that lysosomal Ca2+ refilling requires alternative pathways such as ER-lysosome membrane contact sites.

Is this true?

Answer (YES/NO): NO